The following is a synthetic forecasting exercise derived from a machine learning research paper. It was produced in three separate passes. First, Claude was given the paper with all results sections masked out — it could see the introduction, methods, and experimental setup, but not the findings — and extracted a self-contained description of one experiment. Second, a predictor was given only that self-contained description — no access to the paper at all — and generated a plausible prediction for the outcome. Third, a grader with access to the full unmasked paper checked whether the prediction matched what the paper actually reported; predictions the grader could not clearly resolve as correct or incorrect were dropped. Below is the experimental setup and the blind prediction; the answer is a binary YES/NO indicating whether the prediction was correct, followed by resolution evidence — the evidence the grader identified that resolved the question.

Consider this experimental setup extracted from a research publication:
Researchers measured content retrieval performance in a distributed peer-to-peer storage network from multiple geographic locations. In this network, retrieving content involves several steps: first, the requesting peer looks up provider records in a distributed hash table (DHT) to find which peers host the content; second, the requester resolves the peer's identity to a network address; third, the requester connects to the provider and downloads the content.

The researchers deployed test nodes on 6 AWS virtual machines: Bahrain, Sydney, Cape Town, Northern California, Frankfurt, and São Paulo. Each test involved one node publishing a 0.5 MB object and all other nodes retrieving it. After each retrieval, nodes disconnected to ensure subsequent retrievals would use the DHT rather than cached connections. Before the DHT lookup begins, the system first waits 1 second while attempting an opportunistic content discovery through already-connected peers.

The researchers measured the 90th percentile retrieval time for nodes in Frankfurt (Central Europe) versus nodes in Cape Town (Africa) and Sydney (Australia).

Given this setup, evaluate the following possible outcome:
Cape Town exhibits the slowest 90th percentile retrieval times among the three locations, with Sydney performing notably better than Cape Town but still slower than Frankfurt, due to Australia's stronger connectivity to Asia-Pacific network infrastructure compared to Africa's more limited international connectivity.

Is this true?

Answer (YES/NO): NO